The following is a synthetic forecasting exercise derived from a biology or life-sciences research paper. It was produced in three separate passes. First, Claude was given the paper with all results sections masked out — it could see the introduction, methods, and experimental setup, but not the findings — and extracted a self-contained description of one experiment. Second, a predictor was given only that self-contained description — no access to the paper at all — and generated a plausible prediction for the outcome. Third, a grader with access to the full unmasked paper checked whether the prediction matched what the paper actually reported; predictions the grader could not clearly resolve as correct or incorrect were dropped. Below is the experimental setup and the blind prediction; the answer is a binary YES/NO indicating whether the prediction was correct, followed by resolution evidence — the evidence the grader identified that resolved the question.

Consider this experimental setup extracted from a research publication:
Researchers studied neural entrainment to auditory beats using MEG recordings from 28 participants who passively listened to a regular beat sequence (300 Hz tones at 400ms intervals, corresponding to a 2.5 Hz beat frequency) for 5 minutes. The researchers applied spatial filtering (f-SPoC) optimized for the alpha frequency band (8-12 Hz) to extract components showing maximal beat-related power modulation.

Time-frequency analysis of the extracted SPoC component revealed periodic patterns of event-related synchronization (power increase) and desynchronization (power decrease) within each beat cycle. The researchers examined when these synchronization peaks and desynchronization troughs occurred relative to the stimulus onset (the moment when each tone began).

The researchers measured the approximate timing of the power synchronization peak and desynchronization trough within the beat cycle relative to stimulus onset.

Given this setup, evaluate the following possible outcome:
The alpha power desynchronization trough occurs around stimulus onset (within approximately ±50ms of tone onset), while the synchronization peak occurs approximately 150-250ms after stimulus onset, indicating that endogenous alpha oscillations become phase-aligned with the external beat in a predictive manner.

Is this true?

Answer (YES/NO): NO